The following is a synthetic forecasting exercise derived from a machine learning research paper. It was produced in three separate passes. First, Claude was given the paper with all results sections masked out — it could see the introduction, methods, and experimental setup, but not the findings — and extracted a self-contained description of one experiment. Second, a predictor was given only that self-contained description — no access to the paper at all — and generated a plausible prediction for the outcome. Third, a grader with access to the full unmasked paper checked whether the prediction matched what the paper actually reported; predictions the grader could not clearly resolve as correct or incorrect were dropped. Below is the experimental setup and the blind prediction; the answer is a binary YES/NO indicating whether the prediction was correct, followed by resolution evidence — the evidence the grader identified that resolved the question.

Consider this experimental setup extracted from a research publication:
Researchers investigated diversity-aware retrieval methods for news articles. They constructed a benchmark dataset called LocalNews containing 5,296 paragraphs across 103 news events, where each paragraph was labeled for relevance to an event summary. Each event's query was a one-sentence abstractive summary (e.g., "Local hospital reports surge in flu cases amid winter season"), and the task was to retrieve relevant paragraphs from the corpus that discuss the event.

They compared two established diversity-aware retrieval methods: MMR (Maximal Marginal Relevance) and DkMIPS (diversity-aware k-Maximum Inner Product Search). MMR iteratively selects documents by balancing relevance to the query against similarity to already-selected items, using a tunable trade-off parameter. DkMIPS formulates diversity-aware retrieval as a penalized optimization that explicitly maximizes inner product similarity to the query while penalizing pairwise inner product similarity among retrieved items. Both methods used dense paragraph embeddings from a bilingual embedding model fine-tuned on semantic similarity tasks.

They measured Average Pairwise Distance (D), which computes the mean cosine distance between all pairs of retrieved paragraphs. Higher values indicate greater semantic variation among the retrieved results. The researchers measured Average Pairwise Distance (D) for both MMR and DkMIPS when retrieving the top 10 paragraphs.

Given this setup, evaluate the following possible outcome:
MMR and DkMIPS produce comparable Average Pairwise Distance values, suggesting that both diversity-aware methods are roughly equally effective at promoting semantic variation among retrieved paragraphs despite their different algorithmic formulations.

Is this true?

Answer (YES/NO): NO